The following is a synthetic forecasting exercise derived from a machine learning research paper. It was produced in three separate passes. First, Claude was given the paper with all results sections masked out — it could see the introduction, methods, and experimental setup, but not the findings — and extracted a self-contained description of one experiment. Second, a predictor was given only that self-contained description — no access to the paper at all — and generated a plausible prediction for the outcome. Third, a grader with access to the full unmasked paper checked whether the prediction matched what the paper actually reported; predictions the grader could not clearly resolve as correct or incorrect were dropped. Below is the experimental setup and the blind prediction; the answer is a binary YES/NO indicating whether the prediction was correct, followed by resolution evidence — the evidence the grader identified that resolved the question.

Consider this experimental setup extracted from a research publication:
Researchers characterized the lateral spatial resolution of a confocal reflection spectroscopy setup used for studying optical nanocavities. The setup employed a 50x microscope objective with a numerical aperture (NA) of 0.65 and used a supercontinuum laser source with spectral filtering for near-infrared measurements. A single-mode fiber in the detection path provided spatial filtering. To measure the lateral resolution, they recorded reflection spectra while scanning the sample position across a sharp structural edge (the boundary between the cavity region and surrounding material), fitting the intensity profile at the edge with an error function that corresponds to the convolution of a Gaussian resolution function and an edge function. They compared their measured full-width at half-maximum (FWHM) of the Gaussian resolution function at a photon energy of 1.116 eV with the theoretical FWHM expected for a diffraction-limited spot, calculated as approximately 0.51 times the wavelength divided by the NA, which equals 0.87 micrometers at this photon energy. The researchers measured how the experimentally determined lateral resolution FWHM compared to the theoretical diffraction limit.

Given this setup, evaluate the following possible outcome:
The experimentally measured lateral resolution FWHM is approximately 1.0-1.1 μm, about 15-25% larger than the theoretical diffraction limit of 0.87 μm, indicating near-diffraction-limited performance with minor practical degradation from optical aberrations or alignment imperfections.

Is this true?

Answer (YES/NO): YES